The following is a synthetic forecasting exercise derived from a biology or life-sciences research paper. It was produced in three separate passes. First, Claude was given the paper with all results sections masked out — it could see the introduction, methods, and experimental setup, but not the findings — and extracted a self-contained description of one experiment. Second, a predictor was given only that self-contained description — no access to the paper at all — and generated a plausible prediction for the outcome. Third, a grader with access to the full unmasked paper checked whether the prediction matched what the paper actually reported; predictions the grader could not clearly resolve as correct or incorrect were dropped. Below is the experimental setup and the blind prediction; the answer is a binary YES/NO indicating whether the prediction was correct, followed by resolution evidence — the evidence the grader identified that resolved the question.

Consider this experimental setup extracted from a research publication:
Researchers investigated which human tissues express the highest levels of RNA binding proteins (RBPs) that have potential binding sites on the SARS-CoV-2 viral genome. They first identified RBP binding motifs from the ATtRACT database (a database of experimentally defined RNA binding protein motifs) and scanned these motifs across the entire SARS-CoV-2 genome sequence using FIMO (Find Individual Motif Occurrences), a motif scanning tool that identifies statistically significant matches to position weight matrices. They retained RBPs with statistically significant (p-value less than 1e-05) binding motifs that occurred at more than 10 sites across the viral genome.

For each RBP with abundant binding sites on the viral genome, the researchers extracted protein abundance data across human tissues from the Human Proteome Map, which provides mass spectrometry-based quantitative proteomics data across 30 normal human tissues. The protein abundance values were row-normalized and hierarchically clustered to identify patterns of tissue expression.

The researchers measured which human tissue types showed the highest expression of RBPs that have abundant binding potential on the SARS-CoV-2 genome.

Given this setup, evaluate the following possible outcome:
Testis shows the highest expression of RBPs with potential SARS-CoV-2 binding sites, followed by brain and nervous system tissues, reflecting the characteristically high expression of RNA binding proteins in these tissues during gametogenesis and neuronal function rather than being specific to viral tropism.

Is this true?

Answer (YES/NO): NO